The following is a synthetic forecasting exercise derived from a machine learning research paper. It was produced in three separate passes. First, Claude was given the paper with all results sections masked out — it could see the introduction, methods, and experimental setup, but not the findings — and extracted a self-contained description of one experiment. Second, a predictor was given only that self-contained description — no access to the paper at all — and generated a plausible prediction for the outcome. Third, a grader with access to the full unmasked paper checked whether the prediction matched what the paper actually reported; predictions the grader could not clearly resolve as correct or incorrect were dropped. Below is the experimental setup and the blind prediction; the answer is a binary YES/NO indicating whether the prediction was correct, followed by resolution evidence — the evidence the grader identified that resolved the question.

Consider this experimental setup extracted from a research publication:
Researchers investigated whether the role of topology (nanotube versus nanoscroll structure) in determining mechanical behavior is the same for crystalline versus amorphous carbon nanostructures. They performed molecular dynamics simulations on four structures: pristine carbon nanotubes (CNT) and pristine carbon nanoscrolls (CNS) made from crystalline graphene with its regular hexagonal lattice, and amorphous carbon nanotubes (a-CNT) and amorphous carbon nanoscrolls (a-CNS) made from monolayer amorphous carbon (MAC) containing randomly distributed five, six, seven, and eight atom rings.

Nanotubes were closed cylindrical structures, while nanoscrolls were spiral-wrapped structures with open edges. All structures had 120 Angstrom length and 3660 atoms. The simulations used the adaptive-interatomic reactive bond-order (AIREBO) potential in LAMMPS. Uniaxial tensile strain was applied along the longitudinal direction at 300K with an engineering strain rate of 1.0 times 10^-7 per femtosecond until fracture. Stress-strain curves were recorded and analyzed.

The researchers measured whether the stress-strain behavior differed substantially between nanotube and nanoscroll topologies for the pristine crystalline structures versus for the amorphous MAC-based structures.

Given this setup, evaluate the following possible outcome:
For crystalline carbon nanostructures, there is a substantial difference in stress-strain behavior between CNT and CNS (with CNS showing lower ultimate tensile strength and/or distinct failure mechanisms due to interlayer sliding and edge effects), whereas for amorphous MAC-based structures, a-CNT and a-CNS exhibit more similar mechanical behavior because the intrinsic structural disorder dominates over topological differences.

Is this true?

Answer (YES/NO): YES